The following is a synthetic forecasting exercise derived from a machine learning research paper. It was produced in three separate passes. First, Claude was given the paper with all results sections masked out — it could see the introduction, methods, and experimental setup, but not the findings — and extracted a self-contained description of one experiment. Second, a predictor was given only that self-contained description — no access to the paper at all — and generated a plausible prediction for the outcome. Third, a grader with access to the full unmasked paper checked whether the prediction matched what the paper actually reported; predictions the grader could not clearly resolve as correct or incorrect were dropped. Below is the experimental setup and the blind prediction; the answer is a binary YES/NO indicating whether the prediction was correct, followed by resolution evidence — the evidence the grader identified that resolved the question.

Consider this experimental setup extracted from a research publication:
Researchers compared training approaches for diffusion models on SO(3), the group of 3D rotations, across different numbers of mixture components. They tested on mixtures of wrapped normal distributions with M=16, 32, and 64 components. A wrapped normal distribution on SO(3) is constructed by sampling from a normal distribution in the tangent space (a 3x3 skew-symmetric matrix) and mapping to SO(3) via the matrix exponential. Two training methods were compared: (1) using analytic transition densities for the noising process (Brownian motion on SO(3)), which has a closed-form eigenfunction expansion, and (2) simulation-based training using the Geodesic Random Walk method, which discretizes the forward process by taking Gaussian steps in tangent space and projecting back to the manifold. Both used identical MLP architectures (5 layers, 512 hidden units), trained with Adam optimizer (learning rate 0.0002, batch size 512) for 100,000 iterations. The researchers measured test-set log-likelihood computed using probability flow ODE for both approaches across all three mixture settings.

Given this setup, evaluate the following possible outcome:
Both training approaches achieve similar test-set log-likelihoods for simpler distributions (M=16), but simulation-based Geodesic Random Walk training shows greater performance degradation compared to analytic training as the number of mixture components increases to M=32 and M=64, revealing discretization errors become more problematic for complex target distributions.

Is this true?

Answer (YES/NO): NO